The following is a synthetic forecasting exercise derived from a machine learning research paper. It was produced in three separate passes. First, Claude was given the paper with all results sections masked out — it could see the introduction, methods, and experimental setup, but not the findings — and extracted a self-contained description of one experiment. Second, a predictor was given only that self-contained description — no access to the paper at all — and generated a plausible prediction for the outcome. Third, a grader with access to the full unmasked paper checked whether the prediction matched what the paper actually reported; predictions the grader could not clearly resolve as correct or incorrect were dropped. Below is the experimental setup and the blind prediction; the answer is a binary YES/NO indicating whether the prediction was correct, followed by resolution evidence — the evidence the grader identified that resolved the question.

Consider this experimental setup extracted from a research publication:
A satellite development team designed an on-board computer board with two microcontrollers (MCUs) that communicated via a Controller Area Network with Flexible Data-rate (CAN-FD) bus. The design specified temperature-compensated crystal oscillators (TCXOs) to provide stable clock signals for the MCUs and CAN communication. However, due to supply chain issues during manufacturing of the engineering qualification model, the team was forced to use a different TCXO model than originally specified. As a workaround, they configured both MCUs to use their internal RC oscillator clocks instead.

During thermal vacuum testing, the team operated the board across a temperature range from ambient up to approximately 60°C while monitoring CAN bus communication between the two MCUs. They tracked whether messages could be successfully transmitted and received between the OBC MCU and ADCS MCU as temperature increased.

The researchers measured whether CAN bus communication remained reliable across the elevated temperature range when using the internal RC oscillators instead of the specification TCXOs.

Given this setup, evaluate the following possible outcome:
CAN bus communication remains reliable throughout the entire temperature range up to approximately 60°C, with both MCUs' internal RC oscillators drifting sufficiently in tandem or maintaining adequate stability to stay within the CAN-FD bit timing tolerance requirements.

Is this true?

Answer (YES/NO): NO